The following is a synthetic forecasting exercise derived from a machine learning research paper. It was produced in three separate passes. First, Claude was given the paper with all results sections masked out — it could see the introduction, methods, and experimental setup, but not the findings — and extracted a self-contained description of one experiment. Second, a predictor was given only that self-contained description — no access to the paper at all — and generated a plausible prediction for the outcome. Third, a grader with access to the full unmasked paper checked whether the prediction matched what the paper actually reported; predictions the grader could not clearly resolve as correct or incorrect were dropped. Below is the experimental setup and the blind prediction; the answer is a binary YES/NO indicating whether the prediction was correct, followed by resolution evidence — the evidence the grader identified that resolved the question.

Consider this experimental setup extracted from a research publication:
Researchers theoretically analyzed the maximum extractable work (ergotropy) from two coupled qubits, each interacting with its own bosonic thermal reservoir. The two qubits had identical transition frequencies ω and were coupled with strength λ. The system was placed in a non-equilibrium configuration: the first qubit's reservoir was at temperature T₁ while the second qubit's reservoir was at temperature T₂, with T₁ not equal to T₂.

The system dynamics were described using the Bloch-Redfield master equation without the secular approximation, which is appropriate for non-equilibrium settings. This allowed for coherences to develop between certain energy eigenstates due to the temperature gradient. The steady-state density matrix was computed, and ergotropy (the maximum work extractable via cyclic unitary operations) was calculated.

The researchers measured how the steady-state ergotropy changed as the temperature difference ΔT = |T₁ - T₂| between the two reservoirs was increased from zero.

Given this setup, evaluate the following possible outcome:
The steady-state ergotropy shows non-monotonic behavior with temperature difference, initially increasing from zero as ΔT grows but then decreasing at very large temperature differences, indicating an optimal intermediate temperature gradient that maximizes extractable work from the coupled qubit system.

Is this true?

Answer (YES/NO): NO